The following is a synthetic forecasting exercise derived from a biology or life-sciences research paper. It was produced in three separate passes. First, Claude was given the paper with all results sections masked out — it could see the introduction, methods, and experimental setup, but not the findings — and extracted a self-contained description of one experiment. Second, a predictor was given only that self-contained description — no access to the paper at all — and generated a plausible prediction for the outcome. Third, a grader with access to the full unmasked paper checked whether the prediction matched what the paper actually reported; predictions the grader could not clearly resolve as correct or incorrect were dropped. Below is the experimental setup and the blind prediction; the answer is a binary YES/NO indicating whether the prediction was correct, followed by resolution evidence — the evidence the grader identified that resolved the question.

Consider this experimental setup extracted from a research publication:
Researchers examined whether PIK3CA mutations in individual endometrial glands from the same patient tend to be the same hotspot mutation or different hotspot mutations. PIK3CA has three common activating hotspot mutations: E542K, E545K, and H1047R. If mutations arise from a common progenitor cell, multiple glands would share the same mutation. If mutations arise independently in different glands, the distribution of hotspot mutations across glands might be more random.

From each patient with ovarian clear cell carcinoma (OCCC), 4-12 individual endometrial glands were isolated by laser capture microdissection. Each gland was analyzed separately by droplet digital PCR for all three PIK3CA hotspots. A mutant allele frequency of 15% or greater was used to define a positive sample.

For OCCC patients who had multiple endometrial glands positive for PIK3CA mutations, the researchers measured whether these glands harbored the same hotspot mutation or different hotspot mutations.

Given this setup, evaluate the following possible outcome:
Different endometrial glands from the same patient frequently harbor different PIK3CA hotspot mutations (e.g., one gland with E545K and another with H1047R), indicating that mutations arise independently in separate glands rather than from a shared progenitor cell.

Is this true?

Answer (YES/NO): NO